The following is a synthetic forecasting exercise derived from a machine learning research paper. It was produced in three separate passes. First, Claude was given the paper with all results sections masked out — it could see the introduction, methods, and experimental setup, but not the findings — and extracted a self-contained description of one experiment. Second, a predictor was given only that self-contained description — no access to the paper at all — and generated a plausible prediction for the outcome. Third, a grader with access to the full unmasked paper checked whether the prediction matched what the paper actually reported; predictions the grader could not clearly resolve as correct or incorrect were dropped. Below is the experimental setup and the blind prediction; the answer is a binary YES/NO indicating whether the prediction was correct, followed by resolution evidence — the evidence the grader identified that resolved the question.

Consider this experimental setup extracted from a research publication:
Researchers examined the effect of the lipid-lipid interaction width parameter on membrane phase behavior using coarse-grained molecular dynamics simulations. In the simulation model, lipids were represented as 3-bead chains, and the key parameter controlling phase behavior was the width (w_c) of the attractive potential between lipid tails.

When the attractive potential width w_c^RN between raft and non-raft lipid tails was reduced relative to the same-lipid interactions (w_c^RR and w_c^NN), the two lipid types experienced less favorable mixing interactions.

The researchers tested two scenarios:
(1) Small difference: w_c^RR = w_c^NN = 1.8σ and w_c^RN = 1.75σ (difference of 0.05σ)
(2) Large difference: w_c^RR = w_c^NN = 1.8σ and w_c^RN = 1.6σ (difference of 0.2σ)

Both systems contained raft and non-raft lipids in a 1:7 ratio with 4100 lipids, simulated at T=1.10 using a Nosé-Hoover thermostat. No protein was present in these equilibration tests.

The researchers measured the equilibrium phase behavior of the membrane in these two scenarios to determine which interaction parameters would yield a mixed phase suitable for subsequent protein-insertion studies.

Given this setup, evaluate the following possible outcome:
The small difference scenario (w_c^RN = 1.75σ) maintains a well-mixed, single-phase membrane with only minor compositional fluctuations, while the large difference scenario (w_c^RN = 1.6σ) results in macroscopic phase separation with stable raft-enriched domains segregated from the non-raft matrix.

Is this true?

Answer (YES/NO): YES